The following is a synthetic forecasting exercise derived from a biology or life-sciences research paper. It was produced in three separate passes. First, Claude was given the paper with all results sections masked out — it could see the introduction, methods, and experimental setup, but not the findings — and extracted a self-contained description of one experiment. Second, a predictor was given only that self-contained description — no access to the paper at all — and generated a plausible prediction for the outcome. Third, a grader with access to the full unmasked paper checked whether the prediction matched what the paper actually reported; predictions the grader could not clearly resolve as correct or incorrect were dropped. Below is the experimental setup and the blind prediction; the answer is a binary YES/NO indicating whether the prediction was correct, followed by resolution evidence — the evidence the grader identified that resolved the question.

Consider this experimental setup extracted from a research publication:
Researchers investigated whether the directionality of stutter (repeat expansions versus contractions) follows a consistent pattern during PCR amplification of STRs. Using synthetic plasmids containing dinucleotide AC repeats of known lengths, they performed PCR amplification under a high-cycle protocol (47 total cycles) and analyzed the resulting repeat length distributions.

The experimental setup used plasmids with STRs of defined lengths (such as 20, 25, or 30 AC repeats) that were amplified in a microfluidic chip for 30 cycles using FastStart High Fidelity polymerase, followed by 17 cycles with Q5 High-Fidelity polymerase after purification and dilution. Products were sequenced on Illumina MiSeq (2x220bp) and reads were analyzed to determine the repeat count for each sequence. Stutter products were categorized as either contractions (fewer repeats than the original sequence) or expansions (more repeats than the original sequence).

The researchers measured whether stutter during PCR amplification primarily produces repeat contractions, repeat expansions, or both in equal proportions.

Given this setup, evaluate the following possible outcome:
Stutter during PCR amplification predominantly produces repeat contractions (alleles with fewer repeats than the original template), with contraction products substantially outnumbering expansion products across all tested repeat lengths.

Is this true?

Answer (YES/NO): YES